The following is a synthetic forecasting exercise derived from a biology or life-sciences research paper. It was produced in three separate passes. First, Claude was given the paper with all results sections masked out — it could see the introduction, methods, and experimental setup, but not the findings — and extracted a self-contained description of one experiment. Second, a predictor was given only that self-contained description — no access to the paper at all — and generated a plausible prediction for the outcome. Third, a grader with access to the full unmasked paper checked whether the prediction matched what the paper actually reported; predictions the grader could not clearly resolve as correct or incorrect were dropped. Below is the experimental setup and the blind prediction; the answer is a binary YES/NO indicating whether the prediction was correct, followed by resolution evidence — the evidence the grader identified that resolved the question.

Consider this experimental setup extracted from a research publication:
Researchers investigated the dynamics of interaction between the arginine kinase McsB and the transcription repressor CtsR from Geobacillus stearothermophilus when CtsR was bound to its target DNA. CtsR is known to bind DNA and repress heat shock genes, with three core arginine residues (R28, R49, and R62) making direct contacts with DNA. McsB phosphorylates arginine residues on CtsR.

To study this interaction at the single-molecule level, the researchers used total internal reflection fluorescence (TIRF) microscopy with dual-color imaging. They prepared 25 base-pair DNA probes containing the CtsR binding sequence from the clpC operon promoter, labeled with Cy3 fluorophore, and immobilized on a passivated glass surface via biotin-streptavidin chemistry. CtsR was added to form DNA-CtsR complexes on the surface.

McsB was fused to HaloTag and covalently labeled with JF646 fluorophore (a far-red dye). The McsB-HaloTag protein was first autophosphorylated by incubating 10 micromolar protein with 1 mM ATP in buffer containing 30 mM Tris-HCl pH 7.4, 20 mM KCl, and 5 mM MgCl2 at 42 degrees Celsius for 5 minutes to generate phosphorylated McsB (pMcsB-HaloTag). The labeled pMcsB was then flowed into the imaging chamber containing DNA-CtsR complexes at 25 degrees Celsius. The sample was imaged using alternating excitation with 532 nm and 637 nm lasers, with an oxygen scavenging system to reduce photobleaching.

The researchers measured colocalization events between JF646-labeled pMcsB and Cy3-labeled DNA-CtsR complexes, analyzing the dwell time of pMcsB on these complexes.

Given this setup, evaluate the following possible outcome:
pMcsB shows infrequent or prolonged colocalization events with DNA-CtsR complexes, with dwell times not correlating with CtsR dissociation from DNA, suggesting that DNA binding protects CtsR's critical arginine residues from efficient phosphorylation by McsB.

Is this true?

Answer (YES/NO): NO